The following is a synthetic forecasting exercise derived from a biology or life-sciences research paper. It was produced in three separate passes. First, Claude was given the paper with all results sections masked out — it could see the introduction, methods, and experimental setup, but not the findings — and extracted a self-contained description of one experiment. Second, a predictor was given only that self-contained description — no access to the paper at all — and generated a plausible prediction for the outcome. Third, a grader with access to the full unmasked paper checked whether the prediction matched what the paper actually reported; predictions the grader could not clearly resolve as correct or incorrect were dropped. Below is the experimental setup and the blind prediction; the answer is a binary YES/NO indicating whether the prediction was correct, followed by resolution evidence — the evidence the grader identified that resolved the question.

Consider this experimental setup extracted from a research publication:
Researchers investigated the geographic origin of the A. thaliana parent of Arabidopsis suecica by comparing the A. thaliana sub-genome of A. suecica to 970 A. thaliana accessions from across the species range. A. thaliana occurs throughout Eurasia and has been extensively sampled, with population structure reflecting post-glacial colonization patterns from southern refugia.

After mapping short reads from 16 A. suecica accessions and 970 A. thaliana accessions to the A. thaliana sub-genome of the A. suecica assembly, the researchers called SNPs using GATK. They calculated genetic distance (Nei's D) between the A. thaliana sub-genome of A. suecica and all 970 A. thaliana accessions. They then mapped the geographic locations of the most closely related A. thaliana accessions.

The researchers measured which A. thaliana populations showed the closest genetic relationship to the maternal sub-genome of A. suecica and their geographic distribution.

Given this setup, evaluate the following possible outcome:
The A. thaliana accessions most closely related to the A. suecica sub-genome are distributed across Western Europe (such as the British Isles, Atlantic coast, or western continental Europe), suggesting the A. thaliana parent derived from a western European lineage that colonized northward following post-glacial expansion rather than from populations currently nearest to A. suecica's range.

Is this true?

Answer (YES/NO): NO